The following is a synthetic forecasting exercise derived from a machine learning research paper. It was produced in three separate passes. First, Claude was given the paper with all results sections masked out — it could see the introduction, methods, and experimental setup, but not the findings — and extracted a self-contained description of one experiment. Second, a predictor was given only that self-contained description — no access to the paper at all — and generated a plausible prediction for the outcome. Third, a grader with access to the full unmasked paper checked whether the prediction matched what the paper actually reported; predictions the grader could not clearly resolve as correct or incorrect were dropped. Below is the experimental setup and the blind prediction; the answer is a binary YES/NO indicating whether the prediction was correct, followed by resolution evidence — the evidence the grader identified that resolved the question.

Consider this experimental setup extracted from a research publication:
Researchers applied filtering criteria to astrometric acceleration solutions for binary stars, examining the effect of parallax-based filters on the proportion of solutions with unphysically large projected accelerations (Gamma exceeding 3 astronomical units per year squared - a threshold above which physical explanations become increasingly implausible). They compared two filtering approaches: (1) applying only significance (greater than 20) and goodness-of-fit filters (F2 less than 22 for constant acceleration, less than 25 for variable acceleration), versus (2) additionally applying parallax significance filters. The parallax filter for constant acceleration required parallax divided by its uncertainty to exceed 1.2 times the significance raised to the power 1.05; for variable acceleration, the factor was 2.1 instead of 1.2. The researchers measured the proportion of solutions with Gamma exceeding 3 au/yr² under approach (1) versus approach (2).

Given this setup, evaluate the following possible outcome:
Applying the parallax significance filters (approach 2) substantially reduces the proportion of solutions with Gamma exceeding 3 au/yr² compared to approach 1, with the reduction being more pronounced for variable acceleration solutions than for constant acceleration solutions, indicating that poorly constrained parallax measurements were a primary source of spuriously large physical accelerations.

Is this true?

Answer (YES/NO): NO